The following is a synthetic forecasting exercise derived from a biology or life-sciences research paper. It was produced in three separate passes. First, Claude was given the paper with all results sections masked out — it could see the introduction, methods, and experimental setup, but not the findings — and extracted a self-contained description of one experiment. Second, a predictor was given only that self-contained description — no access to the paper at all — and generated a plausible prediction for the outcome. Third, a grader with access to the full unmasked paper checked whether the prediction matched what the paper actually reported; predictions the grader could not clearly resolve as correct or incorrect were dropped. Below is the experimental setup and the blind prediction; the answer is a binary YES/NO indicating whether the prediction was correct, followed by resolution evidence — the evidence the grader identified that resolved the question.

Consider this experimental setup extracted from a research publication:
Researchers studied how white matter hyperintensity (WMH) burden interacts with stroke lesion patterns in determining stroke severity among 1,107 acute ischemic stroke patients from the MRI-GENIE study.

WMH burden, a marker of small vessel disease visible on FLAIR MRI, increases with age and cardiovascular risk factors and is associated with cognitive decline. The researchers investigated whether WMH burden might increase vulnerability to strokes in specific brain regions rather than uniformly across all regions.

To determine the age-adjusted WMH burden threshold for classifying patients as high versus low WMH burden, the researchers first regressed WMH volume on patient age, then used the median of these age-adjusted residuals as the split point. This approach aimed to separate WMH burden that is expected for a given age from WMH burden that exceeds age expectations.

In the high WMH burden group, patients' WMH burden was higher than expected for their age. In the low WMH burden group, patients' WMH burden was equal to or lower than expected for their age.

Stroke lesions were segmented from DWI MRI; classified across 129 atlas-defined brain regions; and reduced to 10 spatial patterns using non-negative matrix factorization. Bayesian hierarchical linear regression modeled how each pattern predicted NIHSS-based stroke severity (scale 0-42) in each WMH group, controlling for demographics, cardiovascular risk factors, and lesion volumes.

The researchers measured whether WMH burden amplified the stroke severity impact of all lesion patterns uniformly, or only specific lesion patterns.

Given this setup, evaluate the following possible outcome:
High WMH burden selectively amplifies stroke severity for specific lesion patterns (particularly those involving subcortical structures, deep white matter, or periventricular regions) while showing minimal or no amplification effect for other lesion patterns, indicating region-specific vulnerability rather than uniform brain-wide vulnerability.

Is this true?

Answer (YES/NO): NO